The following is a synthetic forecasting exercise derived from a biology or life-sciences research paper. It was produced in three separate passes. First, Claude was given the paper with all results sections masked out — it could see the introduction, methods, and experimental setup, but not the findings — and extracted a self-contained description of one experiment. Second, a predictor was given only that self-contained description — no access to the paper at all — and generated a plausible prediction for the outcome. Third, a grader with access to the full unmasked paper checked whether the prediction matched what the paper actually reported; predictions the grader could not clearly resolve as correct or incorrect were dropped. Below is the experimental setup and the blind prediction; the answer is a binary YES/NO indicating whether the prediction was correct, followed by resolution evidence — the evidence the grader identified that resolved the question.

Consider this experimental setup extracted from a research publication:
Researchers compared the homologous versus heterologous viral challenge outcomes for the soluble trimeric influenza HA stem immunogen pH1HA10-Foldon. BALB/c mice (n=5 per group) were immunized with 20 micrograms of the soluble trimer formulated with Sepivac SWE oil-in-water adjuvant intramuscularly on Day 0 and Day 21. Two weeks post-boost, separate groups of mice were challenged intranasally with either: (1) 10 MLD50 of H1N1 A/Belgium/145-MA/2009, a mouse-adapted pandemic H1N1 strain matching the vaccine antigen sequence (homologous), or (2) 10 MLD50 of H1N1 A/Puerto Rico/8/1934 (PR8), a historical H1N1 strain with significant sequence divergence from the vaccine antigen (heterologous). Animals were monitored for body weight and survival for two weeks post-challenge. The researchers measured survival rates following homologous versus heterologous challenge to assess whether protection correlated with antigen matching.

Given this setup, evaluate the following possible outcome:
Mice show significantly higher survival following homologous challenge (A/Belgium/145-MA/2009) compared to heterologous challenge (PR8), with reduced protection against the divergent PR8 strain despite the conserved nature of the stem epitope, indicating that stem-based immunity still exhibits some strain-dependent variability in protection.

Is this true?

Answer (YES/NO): NO